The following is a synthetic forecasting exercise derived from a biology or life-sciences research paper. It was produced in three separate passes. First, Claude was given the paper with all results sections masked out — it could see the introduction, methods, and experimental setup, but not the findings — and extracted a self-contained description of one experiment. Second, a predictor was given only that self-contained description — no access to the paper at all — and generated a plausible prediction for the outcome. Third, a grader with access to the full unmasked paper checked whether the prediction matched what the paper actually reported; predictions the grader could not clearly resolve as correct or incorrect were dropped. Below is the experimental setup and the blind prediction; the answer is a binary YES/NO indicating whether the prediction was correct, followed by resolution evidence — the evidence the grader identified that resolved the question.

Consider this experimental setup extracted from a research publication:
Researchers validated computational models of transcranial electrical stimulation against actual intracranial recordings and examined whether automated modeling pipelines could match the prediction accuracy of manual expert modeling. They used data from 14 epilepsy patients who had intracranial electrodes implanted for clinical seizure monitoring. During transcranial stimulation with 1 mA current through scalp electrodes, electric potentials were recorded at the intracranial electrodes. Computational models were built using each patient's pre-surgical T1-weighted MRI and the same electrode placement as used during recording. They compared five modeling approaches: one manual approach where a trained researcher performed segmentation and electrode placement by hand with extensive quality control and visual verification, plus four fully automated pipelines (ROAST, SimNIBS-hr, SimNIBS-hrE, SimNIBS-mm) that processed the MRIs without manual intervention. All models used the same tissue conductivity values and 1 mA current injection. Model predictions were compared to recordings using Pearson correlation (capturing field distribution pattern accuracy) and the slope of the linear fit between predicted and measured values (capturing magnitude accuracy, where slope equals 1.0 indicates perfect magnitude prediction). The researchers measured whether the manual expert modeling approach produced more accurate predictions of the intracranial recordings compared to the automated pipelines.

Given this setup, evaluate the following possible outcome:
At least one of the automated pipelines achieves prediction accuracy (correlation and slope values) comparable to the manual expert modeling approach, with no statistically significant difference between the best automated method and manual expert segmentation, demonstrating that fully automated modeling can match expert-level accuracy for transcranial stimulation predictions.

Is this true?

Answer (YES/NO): NO